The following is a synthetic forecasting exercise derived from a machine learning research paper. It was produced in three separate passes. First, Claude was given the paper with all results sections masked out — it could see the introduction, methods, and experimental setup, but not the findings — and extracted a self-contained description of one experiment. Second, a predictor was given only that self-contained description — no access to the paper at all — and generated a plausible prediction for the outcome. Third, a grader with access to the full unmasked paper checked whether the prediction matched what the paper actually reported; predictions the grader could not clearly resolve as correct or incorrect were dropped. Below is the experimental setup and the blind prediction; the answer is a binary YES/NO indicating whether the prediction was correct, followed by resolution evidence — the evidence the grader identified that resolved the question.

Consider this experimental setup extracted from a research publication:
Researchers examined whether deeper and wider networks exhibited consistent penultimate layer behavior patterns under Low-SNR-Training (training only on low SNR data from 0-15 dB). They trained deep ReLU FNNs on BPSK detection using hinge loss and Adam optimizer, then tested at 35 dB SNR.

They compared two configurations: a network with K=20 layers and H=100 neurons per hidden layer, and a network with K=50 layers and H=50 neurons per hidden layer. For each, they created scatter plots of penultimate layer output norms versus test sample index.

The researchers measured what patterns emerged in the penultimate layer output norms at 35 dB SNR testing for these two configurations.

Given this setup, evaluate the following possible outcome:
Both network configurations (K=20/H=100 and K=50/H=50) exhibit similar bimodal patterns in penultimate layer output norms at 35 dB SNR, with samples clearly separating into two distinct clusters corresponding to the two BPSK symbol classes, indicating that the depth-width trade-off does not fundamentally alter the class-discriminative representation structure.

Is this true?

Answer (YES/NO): NO